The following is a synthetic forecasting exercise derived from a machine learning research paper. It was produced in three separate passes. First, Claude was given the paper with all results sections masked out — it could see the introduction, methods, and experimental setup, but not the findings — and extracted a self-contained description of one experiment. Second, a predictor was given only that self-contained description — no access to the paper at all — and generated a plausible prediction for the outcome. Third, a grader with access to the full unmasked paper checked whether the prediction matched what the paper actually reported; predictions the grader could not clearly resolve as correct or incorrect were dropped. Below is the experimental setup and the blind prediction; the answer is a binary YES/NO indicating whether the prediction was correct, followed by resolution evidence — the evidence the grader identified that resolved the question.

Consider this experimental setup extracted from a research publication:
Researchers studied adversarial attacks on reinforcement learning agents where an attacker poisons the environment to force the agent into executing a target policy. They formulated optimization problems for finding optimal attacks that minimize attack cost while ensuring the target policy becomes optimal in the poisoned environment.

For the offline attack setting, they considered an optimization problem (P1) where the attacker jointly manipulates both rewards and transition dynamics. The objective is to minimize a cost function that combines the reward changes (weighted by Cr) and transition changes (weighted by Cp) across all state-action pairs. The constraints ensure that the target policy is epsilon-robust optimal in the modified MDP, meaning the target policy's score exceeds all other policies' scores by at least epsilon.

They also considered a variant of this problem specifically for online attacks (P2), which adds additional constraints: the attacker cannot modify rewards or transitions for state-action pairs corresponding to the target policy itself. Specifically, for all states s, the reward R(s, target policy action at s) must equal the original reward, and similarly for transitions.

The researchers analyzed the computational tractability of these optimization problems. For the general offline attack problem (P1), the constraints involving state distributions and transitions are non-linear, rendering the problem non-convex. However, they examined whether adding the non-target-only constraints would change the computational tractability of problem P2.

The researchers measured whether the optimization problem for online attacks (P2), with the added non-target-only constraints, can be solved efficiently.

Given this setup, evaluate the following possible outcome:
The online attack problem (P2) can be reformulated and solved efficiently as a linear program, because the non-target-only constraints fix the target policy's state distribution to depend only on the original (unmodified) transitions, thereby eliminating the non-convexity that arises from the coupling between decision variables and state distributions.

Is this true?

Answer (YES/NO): NO